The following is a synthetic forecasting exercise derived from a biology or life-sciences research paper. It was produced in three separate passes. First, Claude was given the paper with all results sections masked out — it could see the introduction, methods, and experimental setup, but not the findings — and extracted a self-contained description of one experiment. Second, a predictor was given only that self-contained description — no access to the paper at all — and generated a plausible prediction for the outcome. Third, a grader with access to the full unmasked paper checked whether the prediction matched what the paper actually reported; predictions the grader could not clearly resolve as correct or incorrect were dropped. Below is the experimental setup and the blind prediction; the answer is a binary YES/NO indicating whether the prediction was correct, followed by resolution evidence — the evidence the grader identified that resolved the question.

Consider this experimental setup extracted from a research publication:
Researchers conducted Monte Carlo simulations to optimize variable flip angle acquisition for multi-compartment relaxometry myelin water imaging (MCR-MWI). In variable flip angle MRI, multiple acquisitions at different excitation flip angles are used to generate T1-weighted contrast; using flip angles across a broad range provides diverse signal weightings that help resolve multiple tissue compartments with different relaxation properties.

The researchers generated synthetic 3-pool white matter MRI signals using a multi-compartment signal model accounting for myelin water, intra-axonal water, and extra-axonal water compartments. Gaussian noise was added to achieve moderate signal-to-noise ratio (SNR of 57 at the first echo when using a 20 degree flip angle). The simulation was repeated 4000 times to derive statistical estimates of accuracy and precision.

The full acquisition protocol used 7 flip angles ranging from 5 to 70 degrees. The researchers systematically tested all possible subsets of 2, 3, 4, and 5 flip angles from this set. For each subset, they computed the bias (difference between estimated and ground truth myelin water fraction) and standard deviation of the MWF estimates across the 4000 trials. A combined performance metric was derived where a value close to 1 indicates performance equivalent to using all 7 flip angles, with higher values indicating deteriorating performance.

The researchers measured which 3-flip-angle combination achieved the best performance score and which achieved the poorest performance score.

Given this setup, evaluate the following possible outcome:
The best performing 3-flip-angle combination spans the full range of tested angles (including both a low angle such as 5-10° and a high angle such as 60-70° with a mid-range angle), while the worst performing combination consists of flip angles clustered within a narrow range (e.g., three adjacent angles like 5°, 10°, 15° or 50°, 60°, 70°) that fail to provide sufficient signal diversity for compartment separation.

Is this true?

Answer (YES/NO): YES